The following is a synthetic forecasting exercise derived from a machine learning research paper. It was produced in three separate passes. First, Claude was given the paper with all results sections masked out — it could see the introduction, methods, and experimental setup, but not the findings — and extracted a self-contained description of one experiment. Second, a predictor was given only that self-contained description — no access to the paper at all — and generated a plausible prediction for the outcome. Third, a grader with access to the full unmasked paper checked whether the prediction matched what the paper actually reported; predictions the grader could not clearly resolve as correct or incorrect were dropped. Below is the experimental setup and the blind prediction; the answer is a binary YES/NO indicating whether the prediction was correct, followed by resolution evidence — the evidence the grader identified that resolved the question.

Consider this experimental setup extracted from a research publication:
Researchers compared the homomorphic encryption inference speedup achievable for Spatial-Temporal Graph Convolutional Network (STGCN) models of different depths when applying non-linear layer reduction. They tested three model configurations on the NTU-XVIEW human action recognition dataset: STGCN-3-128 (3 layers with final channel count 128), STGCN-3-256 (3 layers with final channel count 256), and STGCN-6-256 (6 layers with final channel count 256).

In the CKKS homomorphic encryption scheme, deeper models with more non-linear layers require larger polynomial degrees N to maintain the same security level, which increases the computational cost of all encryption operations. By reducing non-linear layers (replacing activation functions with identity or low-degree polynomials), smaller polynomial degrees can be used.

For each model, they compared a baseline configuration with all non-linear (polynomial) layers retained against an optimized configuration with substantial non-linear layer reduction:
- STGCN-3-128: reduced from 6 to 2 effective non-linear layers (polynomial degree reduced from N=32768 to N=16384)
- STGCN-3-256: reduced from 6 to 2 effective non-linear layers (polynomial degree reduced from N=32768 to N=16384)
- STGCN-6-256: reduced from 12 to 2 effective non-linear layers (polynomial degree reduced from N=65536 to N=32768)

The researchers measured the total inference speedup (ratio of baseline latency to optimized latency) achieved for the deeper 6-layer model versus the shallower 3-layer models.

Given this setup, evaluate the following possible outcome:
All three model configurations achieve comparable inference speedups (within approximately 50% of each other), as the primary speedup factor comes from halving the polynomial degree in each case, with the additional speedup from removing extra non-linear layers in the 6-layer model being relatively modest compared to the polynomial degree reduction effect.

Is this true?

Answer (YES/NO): NO